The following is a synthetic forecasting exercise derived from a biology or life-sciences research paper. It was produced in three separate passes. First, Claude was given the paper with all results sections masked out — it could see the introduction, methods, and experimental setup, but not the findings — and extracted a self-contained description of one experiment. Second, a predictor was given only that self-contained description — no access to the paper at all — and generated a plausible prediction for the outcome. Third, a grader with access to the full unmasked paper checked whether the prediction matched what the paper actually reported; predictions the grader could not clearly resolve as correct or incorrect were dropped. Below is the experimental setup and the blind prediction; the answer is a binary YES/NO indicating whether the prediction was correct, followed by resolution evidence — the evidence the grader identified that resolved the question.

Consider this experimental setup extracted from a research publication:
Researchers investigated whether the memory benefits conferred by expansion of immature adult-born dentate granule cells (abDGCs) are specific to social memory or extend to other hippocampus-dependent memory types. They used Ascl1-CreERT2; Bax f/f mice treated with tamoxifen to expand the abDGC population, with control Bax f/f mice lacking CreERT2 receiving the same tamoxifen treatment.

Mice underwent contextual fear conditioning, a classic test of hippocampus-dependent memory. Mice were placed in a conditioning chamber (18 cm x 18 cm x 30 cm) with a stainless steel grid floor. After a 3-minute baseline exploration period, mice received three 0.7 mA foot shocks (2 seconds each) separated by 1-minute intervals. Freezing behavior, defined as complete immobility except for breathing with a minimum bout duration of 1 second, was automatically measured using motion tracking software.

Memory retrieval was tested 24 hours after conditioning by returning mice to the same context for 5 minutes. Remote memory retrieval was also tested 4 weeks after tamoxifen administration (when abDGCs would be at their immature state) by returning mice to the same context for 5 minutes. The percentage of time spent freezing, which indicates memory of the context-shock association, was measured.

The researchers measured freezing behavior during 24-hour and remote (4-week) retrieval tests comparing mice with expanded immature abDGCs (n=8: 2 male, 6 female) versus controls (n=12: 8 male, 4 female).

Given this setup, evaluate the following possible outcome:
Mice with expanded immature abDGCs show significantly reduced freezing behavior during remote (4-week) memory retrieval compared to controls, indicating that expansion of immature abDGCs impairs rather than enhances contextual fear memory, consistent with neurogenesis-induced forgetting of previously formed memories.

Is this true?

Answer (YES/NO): NO